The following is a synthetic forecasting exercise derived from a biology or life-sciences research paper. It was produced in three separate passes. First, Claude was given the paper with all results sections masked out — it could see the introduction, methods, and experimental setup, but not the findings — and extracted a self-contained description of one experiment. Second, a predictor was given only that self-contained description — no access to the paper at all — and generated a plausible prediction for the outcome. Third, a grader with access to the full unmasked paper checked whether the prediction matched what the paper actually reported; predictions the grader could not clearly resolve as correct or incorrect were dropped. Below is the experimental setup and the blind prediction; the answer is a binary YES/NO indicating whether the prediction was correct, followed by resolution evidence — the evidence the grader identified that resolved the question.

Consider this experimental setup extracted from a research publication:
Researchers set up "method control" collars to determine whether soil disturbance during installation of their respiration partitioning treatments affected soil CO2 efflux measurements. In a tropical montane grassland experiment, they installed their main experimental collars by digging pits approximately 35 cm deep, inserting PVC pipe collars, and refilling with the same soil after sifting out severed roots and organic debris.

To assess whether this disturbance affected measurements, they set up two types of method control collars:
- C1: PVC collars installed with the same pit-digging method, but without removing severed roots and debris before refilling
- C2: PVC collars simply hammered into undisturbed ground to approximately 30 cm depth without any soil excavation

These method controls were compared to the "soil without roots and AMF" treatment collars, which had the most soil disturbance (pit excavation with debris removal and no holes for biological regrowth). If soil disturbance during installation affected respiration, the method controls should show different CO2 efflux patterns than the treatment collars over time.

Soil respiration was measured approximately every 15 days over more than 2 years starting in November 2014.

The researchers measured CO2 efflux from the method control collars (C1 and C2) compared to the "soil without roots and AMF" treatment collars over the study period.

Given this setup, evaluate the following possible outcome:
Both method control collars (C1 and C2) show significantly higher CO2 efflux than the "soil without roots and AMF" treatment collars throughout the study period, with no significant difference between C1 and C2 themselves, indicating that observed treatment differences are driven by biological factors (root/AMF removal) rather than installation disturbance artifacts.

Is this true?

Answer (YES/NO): NO